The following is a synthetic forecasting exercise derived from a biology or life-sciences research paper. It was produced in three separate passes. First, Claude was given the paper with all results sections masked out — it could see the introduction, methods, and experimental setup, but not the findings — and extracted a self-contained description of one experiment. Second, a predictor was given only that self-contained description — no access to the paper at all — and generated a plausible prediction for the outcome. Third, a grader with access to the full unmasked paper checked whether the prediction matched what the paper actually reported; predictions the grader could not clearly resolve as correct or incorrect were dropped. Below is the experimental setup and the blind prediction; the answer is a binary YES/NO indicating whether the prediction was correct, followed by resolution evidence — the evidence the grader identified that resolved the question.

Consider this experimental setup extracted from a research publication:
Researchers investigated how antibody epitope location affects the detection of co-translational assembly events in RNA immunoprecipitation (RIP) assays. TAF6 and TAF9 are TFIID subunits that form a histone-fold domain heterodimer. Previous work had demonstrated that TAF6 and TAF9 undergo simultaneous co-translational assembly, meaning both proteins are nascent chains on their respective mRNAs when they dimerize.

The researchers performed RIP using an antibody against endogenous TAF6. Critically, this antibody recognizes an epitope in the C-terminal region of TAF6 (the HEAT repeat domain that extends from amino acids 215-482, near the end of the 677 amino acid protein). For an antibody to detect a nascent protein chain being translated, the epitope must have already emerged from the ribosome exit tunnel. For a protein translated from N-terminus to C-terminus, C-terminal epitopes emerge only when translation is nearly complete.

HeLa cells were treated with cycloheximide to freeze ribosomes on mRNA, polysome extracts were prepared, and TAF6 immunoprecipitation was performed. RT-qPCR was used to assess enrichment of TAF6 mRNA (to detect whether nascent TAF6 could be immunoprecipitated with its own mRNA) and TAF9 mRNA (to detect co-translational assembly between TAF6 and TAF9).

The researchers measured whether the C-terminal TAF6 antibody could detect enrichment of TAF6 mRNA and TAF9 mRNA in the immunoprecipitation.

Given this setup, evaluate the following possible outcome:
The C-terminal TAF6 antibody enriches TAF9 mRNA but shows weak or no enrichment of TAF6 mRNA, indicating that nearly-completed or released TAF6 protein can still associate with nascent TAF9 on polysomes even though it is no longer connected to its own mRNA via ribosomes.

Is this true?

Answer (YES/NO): NO